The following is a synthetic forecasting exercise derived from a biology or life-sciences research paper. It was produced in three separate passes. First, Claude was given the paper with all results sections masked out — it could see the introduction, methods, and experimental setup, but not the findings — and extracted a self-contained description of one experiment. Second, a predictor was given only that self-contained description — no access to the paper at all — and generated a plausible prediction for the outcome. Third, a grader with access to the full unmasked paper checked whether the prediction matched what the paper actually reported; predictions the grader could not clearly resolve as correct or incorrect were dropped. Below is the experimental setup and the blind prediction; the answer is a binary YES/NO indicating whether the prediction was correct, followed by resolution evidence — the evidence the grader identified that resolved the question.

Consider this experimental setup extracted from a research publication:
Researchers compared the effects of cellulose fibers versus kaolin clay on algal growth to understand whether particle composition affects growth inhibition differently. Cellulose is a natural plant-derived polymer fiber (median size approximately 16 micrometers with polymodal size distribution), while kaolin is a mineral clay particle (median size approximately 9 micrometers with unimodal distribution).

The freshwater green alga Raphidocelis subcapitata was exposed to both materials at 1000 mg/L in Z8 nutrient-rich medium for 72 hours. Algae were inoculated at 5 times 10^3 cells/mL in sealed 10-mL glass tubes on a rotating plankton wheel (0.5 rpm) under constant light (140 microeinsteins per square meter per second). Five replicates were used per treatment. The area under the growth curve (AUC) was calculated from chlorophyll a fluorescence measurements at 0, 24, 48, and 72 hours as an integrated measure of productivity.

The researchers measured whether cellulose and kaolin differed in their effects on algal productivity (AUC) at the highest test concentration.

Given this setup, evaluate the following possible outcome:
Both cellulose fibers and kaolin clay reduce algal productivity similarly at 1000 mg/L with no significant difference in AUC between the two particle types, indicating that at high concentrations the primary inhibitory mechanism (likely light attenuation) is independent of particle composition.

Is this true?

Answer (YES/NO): YES